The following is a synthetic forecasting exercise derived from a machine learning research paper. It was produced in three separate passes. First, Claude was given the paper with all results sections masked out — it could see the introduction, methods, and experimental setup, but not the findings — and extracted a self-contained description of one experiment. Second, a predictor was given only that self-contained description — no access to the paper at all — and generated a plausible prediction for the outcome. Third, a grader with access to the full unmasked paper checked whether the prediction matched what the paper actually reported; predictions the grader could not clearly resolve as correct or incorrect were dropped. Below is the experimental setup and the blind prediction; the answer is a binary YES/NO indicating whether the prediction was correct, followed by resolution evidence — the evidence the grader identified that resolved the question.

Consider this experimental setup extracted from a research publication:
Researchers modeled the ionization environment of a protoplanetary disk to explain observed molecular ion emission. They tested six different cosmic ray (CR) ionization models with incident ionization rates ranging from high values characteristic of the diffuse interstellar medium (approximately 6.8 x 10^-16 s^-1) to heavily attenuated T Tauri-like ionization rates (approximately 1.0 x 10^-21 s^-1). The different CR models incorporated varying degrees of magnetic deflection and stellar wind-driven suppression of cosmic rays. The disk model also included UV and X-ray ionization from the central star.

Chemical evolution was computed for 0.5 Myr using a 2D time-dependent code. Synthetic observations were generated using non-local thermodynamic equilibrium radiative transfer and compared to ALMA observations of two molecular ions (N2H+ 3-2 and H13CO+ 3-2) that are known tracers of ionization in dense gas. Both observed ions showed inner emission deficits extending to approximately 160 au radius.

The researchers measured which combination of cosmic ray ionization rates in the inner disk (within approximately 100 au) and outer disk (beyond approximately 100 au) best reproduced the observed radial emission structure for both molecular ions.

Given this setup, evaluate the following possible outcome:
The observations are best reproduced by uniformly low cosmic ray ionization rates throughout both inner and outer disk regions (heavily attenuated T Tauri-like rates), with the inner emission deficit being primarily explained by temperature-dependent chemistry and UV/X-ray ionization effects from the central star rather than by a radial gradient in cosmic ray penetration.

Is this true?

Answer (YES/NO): NO